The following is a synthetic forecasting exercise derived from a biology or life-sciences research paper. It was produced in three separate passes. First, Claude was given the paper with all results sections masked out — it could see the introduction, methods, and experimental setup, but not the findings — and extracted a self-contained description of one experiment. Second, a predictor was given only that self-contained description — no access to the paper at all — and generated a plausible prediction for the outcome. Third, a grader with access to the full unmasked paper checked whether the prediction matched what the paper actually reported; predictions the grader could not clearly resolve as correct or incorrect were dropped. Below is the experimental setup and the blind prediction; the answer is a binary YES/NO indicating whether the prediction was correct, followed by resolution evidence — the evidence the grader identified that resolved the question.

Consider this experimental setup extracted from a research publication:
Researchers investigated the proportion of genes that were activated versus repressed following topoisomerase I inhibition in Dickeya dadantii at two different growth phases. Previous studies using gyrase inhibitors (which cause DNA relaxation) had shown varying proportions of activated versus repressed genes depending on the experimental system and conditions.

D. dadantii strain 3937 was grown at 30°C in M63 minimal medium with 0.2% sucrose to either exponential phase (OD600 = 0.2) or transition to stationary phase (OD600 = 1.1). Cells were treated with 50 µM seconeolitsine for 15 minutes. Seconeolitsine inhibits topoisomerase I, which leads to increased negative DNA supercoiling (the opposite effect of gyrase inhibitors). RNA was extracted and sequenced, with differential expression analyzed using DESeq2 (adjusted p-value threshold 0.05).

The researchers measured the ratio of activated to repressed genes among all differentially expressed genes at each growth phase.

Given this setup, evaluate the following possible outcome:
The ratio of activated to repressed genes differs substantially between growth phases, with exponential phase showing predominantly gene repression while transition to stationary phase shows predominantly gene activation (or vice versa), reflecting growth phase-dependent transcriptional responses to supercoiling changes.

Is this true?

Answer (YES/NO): YES